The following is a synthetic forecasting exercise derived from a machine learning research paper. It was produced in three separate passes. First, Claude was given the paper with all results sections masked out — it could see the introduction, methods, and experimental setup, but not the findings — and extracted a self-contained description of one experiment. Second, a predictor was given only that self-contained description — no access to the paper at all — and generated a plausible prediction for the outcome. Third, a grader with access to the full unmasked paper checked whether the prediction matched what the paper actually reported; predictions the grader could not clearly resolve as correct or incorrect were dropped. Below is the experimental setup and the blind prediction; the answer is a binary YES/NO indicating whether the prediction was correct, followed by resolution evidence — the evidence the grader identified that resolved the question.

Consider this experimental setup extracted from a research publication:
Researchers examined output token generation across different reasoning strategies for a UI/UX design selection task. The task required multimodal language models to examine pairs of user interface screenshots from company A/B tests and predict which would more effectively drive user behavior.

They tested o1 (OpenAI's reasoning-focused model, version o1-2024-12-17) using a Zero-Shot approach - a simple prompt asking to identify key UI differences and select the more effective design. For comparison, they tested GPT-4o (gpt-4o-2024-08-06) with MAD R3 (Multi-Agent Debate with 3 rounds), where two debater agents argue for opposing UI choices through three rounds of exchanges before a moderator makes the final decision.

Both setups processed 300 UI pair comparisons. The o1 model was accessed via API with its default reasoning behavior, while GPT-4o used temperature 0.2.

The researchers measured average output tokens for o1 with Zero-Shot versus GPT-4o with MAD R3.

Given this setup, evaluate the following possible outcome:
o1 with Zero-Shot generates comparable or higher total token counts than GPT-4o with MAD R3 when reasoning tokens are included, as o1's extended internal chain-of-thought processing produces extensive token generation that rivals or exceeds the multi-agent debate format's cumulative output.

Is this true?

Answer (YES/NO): YES